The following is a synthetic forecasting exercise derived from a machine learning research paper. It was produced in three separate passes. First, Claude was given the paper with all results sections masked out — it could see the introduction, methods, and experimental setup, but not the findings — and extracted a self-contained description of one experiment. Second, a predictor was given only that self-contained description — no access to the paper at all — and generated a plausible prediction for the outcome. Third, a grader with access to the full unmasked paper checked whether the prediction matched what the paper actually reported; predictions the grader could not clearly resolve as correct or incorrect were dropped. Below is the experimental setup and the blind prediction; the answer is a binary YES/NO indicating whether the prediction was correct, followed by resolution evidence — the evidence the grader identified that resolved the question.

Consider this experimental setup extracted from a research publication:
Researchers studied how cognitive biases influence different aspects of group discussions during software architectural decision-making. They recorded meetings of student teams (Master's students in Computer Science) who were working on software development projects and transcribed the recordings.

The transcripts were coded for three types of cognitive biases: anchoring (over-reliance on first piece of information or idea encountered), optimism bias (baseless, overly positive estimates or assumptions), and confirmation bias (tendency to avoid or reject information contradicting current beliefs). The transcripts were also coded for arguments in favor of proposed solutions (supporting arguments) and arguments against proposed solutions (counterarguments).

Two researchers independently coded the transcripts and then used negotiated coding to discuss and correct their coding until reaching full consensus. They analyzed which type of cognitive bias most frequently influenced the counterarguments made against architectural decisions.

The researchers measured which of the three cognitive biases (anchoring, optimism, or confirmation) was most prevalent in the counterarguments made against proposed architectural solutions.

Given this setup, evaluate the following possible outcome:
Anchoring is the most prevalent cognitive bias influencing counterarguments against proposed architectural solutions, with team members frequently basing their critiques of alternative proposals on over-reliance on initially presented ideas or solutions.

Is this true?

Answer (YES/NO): NO